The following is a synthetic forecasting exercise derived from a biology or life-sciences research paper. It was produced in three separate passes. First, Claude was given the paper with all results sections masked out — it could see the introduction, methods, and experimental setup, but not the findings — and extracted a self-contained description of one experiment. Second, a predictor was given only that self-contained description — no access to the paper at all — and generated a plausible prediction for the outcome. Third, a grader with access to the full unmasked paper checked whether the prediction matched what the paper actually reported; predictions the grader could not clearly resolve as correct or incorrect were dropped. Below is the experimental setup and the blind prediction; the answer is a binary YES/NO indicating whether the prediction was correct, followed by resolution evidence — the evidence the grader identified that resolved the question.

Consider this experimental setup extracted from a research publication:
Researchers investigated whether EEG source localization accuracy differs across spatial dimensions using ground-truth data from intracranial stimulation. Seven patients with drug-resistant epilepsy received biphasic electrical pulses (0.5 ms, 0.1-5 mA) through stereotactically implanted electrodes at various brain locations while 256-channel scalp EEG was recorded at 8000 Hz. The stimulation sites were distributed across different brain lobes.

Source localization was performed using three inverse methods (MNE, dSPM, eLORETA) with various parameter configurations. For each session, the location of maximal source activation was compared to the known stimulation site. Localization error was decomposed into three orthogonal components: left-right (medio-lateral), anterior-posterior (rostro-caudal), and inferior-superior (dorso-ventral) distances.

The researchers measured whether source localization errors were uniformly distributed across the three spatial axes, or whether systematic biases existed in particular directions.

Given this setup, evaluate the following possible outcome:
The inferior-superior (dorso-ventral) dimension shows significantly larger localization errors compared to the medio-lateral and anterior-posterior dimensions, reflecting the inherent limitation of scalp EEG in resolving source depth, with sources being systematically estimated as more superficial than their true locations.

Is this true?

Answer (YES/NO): NO